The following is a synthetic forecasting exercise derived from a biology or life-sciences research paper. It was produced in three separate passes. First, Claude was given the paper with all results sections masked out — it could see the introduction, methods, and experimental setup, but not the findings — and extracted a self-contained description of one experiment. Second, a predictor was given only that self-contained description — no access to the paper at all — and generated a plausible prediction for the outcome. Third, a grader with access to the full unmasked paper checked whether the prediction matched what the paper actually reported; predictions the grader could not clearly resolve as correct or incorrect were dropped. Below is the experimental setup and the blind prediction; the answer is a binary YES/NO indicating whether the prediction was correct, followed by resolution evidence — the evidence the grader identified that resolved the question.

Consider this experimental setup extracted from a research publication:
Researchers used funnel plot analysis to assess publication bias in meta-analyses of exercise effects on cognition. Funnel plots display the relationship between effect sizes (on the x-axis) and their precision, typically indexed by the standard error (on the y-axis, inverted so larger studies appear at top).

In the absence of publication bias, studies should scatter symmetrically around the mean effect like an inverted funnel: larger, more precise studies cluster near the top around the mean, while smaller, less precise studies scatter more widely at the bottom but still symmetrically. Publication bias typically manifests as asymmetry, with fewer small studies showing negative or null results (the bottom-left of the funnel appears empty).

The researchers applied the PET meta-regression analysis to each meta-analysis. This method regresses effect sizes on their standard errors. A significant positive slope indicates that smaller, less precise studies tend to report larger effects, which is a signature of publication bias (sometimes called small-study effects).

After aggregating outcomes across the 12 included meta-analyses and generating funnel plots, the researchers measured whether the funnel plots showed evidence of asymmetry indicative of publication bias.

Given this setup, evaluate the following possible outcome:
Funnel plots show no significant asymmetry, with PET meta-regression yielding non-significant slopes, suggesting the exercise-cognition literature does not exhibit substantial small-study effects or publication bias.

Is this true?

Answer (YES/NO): NO